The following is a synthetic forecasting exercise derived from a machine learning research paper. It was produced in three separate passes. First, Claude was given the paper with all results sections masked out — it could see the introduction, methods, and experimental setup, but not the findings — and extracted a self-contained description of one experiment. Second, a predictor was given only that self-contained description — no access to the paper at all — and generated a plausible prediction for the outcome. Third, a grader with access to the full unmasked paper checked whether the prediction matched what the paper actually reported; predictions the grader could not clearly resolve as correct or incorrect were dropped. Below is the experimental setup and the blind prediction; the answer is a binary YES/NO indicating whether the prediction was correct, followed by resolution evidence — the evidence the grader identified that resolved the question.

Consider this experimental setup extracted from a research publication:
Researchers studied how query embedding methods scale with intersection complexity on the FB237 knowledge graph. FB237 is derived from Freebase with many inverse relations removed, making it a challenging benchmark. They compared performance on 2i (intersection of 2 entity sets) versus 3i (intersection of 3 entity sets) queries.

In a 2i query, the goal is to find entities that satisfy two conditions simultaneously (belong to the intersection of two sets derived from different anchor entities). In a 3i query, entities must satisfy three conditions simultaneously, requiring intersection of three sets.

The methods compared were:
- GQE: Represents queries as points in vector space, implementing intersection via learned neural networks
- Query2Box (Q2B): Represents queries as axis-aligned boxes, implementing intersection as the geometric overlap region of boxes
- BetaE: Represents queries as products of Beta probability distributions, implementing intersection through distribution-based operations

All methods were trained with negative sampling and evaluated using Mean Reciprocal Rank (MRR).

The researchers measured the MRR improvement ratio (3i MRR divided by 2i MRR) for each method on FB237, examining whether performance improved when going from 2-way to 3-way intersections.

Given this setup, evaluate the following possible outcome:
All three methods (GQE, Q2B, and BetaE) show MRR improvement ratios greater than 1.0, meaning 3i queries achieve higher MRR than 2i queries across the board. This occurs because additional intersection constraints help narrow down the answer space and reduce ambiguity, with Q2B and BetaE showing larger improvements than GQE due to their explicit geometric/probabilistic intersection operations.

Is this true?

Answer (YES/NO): NO